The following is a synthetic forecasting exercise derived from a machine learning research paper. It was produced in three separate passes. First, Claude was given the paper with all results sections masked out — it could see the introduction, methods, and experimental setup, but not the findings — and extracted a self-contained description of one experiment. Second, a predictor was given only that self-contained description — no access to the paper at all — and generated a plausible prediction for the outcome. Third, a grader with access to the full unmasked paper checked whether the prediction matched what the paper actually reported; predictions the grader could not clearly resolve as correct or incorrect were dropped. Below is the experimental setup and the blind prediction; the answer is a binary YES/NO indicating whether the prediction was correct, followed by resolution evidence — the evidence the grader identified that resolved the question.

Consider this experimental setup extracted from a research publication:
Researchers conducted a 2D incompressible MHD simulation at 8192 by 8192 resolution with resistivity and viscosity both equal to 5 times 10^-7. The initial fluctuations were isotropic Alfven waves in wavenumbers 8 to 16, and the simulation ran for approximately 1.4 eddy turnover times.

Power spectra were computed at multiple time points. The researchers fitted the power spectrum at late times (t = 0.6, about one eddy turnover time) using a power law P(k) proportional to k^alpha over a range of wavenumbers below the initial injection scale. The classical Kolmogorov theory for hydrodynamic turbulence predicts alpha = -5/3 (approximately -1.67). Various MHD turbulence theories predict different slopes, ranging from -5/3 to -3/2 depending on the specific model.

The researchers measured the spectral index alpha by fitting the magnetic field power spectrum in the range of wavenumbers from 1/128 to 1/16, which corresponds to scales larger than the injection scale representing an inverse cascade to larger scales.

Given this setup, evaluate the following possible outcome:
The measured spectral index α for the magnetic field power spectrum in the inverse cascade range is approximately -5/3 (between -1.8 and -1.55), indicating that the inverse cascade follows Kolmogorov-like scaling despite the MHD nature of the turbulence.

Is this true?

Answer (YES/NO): YES